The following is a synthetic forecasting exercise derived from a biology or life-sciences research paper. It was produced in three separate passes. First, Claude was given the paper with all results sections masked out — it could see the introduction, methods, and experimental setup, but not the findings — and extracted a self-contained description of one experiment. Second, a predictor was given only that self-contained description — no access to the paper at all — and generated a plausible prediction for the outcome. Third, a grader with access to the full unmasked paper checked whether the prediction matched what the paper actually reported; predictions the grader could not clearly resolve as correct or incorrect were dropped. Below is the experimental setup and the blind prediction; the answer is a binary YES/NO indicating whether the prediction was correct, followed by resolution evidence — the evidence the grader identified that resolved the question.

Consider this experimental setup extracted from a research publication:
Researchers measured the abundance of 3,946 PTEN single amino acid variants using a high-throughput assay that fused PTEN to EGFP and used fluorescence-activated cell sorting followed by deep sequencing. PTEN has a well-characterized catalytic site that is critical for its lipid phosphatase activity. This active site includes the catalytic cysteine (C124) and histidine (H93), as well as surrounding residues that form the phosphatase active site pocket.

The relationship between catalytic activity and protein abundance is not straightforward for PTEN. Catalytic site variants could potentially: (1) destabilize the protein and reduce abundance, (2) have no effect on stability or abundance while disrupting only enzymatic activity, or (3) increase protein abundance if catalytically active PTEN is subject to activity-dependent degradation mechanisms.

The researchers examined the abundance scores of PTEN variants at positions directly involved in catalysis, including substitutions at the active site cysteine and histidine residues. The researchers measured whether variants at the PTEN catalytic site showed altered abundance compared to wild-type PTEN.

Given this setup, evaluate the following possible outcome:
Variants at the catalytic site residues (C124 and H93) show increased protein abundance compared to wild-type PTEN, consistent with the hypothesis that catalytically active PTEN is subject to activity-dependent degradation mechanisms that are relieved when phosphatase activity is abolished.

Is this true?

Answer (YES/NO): NO